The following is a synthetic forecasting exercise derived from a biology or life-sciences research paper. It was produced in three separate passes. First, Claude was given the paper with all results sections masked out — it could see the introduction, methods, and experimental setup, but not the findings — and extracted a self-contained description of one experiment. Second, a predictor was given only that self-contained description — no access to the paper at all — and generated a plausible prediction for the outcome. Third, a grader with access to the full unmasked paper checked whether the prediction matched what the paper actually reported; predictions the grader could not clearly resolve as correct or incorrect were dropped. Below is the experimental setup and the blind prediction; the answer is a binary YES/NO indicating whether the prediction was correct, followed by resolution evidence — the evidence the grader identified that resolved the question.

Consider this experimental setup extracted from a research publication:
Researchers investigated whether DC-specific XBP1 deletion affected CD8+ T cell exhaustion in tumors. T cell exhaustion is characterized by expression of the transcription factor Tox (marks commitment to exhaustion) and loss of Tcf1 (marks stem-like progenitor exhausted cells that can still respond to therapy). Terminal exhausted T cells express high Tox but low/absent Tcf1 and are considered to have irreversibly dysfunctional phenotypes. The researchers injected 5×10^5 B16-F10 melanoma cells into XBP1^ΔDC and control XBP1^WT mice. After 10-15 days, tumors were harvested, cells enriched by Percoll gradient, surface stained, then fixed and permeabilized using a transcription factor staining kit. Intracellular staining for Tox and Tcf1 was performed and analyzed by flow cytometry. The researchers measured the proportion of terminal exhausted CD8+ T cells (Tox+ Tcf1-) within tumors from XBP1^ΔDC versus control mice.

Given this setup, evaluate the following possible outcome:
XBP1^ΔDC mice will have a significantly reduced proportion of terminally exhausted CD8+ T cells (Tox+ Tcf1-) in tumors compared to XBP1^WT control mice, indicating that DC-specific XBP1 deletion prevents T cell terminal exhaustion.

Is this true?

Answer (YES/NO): NO